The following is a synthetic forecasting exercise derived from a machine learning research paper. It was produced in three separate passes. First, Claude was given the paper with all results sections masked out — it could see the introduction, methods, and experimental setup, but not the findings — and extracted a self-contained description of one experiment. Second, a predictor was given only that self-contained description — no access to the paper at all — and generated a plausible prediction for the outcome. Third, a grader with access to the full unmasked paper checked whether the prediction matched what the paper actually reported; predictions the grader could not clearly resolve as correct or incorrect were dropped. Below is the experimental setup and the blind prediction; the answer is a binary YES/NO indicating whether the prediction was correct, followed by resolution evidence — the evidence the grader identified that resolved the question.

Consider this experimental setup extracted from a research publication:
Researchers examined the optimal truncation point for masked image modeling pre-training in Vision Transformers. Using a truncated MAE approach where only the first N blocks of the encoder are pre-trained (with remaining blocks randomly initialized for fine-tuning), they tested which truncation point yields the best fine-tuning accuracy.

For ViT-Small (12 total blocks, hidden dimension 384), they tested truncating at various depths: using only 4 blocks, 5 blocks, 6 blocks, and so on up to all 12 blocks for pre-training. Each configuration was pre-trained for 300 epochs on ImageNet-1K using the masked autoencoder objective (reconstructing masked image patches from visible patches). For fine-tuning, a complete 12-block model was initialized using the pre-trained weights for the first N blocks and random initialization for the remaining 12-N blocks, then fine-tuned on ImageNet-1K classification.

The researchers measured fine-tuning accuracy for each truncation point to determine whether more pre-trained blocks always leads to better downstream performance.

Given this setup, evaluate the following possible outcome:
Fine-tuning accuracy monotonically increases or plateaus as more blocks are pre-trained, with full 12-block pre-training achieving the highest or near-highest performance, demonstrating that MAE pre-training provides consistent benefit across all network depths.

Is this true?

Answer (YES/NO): NO